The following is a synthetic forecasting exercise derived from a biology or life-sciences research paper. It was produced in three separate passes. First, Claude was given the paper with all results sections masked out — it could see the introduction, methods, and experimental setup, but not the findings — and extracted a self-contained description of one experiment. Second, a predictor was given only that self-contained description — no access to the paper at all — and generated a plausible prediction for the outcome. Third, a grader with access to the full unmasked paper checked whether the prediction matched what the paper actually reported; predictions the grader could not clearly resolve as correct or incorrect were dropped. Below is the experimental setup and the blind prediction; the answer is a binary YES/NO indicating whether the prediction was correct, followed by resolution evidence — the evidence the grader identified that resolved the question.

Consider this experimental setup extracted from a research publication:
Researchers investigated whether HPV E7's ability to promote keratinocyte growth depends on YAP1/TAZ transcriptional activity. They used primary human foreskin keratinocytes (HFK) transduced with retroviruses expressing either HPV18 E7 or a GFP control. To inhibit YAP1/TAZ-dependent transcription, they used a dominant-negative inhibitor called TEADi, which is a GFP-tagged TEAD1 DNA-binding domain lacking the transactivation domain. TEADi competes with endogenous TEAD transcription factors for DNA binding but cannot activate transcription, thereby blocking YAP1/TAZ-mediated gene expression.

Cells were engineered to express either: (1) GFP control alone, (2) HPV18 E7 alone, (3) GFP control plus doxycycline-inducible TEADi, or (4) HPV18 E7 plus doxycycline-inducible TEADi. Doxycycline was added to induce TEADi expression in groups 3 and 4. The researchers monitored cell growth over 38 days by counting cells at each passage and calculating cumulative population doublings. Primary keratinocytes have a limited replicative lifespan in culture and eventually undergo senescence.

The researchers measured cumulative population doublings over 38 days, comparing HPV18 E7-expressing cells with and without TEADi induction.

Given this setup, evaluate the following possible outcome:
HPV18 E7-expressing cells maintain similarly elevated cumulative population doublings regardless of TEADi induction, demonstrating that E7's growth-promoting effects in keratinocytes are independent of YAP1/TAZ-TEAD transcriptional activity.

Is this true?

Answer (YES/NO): NO